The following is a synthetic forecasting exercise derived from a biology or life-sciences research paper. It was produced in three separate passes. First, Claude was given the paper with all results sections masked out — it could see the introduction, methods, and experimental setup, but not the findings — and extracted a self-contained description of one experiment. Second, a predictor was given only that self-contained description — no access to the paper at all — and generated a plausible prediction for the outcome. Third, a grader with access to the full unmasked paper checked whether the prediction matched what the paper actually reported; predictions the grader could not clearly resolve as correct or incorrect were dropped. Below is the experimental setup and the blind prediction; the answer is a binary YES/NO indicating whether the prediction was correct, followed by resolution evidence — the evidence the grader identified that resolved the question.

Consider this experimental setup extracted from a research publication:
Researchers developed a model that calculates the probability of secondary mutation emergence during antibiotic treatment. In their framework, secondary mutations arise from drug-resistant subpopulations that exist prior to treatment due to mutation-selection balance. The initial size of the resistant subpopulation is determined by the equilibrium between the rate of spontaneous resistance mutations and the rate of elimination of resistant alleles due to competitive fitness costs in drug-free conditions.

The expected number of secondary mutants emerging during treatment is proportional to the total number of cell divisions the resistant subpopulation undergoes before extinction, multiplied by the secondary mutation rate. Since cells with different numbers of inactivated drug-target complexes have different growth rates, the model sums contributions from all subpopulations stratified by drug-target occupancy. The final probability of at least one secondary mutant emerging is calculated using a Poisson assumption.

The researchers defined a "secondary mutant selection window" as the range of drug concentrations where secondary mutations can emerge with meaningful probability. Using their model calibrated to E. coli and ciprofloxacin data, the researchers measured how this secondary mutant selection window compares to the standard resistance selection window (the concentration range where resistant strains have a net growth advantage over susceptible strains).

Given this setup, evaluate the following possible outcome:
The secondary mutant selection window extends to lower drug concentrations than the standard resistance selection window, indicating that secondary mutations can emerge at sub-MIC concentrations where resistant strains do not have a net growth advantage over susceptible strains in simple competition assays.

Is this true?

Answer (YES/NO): NO